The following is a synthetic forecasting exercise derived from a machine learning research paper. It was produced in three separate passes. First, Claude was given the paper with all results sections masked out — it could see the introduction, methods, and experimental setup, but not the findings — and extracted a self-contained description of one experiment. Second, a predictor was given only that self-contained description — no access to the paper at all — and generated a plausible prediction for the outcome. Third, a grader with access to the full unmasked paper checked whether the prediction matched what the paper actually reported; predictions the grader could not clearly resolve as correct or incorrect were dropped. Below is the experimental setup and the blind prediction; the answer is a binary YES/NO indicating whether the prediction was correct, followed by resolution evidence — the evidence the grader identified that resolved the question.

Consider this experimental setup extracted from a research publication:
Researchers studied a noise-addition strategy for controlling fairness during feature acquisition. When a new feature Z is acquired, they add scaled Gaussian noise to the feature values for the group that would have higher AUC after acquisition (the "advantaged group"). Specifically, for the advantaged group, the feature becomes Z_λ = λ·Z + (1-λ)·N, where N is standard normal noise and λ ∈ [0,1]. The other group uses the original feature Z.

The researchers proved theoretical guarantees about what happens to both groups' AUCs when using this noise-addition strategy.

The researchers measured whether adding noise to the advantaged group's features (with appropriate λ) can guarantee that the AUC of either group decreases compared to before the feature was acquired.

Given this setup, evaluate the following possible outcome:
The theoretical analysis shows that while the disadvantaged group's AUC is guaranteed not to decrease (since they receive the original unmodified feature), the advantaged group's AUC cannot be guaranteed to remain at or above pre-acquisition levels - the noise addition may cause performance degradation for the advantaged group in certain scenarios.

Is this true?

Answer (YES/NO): NO